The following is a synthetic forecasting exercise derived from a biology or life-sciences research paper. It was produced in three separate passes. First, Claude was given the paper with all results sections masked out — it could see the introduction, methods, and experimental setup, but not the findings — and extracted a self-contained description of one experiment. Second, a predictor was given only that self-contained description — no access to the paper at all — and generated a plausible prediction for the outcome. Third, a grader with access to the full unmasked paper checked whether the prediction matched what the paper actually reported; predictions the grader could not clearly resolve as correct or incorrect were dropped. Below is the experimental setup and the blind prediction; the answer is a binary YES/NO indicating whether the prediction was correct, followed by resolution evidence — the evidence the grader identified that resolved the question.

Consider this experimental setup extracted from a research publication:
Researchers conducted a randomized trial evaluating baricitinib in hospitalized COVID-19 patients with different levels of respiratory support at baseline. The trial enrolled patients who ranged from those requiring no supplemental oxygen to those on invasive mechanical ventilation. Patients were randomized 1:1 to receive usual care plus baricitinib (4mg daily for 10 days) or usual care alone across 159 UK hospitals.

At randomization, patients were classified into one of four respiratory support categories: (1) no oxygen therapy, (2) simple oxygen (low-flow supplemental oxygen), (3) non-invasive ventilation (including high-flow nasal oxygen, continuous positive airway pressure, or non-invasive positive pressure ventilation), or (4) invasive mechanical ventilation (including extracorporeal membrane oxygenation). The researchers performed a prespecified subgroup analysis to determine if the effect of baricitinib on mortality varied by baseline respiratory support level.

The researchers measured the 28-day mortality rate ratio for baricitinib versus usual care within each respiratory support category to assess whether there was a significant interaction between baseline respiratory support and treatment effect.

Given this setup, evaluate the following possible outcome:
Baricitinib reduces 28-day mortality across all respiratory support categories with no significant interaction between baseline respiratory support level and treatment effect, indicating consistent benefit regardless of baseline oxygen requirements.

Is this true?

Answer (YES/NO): YES